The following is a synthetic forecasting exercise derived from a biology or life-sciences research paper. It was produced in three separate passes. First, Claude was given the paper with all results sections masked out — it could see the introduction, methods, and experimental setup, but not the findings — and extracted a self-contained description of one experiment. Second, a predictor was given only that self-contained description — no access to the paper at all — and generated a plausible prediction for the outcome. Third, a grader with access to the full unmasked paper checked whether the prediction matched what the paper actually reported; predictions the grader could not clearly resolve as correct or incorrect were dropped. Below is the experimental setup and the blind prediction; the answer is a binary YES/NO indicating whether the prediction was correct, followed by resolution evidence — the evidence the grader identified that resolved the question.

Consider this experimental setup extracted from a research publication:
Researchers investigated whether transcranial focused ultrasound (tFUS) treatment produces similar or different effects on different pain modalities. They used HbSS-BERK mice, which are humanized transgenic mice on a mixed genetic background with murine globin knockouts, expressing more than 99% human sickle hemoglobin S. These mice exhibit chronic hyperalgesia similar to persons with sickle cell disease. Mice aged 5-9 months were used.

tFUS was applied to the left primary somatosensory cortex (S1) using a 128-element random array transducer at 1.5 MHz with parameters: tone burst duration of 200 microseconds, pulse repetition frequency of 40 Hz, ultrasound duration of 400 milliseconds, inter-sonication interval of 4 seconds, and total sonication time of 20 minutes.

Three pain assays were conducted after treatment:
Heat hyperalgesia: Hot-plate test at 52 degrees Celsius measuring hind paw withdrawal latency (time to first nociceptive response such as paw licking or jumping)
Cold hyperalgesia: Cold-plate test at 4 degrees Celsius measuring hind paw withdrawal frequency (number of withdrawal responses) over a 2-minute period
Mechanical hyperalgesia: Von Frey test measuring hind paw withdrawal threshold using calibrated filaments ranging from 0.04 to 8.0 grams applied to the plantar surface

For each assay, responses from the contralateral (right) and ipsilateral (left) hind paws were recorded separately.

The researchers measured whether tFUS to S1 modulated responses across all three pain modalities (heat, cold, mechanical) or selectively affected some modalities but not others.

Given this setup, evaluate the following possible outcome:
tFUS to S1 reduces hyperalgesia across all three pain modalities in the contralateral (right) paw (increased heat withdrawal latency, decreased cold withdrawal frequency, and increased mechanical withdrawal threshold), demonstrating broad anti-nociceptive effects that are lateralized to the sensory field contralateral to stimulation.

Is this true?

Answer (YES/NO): YES